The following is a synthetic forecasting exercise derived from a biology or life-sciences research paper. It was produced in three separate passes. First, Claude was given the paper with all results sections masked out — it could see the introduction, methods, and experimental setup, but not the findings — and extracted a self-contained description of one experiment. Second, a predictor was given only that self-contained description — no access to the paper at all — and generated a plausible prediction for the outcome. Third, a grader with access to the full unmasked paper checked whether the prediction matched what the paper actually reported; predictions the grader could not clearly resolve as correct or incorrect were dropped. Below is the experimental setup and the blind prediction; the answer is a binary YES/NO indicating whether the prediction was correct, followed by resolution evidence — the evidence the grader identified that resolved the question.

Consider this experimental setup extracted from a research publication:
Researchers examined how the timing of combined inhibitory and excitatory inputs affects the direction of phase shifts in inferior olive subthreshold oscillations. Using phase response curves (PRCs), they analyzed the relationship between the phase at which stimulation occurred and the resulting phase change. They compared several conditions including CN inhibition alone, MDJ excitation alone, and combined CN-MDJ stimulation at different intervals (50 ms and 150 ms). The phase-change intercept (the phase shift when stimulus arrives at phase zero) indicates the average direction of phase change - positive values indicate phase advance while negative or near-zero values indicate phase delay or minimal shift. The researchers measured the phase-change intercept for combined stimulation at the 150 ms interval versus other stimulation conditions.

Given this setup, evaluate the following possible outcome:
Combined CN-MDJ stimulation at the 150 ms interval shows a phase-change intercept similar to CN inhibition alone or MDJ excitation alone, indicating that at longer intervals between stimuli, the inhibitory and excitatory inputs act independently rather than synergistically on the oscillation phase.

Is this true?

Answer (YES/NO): NO